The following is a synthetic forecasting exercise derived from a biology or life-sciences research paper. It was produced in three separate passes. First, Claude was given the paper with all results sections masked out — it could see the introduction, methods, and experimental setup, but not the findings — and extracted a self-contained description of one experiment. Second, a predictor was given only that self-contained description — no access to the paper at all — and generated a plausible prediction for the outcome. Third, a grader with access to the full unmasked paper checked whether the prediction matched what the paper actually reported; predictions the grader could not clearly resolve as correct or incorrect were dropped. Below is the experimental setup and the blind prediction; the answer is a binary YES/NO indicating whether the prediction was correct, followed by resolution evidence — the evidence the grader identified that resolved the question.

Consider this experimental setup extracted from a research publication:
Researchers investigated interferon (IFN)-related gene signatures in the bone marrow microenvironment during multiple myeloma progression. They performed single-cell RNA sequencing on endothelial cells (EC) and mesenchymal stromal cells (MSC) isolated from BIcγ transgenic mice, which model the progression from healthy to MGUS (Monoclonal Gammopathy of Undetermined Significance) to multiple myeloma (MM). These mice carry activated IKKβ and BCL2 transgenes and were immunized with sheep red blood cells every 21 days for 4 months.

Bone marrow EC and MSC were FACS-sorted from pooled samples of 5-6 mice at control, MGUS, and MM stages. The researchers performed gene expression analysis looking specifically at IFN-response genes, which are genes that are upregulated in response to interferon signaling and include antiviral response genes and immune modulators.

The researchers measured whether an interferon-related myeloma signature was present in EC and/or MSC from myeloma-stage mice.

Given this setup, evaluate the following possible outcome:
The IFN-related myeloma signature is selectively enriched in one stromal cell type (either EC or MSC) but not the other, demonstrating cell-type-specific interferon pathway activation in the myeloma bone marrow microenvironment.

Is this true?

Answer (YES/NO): NO